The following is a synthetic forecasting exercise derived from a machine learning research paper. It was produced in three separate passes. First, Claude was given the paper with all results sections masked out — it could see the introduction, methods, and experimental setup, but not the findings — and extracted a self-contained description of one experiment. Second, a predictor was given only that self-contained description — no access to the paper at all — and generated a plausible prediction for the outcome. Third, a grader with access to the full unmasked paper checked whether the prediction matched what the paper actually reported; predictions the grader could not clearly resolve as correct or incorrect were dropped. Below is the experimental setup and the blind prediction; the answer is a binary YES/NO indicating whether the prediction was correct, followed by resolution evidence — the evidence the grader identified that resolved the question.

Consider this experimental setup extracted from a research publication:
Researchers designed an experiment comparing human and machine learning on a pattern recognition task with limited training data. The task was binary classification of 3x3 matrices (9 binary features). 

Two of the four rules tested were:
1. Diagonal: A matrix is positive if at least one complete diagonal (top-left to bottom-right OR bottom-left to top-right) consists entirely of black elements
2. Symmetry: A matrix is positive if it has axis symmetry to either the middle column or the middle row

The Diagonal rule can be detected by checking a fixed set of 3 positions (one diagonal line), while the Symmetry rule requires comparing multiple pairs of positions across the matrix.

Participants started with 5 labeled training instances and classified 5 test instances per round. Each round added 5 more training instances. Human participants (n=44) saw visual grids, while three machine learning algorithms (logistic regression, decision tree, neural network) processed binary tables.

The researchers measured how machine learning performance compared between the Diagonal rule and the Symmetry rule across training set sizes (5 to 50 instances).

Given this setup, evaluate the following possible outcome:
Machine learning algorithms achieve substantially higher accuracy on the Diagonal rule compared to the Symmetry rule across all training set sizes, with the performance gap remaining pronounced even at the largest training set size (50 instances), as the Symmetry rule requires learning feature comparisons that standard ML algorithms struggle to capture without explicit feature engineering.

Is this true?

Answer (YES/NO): YES